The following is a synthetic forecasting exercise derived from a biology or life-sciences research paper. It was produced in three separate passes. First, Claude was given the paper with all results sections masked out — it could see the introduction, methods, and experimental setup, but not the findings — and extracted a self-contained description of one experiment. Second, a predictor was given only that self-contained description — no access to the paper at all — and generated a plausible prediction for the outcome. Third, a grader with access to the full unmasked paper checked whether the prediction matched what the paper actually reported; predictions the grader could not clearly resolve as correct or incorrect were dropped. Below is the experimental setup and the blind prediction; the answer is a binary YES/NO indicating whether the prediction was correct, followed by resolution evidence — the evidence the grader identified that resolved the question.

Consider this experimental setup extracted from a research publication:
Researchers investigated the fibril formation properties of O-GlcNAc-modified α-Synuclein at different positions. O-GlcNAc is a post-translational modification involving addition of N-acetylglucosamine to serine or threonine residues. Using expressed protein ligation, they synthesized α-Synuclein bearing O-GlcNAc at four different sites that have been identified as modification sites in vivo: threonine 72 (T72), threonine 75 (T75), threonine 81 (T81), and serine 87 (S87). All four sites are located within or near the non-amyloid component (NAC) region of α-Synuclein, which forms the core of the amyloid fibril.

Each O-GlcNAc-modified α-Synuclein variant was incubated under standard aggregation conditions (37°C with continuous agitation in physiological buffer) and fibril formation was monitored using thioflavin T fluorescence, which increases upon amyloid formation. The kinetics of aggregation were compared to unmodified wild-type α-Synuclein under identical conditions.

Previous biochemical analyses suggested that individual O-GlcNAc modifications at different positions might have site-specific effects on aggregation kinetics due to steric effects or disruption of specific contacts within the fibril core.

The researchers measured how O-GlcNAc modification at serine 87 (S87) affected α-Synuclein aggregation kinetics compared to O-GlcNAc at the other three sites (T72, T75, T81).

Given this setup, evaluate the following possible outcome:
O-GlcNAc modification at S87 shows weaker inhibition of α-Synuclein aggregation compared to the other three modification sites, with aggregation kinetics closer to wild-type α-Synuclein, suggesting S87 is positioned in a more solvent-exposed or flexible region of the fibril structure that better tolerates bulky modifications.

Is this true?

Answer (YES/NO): YES